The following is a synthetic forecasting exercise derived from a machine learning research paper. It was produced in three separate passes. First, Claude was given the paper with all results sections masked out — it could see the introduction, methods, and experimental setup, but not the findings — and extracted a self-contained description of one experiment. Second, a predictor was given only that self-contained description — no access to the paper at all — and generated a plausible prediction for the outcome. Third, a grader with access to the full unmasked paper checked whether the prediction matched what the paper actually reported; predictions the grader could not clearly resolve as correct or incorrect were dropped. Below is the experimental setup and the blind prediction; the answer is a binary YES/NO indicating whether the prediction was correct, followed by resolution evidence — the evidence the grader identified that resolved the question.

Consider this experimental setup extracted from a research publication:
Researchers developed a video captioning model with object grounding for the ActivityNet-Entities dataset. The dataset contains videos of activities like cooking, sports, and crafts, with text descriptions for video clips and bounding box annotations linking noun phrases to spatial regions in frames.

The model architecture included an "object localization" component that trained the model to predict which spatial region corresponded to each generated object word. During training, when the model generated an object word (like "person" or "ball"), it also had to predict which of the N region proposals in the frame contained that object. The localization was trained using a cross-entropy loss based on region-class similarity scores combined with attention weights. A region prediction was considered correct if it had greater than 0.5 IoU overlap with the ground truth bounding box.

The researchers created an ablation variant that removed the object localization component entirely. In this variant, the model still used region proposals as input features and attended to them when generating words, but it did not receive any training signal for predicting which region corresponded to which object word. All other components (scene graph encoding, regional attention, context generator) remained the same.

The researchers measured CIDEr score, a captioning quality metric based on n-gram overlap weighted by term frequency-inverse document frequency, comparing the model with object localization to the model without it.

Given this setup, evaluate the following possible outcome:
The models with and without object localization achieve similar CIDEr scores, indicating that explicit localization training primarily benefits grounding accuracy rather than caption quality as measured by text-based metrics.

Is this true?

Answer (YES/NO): YES